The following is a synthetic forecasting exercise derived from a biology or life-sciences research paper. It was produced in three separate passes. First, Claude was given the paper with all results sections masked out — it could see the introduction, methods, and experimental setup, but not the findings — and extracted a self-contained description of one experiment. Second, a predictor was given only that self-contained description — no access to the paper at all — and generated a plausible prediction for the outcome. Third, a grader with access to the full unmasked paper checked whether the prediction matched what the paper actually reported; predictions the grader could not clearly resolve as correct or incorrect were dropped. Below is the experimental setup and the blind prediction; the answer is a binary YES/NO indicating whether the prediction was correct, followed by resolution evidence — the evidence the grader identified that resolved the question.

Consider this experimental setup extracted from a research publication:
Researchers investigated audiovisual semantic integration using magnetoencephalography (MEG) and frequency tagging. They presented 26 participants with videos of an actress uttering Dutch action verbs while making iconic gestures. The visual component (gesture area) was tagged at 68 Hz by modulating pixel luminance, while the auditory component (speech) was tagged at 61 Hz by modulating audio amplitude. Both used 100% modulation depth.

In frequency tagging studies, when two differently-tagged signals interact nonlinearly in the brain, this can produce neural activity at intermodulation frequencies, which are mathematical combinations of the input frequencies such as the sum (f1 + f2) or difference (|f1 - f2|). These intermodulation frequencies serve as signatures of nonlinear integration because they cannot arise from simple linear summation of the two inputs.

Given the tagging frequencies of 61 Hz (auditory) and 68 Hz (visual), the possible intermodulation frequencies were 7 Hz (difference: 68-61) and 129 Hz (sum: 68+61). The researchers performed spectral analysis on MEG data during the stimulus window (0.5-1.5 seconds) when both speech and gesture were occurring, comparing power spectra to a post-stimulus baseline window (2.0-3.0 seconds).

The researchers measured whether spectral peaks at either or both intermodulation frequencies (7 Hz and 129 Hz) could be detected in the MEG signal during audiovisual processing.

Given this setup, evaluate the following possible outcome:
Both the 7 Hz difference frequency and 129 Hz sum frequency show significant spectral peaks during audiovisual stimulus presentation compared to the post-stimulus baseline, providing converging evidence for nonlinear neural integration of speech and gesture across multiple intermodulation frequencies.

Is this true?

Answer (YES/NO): NO